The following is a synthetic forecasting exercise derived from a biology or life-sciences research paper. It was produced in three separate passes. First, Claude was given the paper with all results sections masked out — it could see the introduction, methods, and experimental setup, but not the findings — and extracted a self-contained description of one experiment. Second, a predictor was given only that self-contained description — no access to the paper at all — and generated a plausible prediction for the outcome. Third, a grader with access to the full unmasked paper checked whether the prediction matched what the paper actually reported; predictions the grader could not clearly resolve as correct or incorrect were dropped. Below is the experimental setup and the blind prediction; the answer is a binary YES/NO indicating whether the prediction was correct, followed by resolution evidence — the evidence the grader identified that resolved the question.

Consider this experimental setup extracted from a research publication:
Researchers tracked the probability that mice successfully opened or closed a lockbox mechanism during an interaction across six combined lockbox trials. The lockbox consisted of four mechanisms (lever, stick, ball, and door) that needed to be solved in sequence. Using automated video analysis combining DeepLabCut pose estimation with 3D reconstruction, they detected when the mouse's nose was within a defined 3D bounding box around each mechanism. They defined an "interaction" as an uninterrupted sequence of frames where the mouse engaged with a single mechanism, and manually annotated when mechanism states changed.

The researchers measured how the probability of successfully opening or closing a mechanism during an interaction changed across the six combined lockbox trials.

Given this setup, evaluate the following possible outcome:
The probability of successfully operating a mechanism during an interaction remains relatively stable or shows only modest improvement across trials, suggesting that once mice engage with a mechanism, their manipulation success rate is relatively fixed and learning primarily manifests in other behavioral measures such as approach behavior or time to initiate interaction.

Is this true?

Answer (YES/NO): NO